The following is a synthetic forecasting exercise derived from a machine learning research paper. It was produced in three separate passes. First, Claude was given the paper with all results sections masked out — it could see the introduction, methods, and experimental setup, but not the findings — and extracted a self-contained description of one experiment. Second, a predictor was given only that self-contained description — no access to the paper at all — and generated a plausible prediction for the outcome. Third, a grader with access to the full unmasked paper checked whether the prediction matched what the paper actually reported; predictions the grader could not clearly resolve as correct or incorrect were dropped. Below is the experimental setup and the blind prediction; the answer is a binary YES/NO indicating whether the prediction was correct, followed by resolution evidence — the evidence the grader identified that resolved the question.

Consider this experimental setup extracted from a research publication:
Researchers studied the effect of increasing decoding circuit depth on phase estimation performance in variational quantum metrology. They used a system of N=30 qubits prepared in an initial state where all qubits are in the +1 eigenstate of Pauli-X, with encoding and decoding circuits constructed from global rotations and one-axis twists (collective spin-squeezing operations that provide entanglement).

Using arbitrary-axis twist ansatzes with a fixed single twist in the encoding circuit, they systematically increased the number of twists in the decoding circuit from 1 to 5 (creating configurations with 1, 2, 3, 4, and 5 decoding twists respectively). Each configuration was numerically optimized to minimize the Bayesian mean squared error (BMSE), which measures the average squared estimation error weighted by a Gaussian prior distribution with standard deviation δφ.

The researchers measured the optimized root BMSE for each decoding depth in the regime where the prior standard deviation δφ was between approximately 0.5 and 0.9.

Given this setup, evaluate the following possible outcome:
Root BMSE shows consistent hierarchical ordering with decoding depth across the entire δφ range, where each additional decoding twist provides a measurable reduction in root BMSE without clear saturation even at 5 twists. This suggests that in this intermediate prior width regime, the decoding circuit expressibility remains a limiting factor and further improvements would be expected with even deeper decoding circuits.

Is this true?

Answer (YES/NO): NO